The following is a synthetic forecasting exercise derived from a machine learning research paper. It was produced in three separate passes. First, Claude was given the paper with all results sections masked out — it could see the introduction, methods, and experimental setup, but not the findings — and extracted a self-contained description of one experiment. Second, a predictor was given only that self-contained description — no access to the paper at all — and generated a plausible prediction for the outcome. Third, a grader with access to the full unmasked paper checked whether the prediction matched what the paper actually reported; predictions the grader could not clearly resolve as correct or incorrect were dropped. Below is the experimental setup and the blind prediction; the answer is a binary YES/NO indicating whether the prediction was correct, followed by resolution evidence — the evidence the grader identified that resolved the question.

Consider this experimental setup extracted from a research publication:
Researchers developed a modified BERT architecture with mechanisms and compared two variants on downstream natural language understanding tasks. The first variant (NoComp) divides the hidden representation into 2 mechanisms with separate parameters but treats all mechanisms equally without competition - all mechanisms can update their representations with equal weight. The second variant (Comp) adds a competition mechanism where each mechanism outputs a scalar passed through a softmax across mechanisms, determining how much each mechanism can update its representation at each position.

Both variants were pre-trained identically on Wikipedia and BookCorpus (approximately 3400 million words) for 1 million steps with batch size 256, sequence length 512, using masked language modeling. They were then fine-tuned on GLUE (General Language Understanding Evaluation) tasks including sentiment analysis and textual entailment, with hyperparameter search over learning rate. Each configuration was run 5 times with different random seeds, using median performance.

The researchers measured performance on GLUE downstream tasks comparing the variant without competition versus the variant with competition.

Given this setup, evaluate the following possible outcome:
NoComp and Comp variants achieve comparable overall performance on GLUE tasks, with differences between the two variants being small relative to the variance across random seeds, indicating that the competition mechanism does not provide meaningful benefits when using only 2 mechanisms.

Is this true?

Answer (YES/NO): NO